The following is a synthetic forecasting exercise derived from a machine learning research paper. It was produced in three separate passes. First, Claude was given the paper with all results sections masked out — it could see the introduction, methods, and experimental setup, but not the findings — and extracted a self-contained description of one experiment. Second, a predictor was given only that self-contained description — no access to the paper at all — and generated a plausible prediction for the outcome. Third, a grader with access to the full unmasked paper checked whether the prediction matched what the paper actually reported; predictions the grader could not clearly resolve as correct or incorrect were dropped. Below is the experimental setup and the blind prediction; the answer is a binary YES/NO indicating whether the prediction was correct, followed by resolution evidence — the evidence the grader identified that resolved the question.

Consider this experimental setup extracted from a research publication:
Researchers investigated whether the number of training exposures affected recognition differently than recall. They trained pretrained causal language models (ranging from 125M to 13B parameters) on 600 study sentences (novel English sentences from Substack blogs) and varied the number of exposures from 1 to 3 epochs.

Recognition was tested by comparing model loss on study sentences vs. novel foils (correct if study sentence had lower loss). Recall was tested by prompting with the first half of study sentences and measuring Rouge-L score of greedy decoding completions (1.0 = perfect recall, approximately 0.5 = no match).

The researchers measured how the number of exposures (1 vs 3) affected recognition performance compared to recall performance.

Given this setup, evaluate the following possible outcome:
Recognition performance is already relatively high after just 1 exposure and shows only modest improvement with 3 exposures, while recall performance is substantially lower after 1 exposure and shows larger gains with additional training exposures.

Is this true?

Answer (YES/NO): YES